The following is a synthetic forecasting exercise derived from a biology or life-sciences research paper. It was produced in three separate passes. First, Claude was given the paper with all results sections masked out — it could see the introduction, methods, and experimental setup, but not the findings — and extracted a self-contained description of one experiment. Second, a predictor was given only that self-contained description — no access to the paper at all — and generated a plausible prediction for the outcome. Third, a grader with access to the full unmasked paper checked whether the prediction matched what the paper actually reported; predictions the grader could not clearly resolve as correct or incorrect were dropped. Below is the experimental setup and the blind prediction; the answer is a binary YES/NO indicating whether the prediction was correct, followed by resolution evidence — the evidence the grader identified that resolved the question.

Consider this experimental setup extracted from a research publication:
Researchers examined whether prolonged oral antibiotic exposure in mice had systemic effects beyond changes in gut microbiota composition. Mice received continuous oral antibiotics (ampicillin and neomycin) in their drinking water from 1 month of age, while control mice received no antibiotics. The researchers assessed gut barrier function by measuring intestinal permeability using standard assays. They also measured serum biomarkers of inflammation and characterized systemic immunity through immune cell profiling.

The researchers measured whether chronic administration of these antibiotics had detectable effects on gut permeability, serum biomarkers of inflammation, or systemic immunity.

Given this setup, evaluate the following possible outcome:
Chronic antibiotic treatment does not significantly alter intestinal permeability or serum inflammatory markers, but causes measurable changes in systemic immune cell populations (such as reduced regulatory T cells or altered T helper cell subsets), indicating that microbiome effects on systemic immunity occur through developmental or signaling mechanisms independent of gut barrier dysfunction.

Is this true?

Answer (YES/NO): NO